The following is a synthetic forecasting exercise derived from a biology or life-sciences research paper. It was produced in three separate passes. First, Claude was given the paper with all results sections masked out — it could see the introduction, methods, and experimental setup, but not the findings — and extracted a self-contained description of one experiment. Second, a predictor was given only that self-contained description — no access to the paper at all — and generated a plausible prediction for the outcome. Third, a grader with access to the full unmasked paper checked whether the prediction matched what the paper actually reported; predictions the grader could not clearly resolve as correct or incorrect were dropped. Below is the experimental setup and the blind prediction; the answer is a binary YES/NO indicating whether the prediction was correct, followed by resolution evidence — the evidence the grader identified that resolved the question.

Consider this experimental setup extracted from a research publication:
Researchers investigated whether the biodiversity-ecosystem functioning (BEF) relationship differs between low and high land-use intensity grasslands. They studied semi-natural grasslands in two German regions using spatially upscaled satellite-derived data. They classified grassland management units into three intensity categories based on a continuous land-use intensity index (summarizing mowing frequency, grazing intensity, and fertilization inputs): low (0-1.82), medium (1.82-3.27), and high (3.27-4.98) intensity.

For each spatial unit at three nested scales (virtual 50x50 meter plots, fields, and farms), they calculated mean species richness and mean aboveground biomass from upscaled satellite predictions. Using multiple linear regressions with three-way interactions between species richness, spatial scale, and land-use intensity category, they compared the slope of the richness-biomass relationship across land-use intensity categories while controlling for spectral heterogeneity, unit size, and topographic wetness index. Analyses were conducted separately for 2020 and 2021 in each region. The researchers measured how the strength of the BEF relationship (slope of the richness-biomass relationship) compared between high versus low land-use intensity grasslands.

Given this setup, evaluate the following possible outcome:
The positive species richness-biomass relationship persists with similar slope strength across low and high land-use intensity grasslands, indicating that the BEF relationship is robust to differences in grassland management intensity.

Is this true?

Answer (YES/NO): NO